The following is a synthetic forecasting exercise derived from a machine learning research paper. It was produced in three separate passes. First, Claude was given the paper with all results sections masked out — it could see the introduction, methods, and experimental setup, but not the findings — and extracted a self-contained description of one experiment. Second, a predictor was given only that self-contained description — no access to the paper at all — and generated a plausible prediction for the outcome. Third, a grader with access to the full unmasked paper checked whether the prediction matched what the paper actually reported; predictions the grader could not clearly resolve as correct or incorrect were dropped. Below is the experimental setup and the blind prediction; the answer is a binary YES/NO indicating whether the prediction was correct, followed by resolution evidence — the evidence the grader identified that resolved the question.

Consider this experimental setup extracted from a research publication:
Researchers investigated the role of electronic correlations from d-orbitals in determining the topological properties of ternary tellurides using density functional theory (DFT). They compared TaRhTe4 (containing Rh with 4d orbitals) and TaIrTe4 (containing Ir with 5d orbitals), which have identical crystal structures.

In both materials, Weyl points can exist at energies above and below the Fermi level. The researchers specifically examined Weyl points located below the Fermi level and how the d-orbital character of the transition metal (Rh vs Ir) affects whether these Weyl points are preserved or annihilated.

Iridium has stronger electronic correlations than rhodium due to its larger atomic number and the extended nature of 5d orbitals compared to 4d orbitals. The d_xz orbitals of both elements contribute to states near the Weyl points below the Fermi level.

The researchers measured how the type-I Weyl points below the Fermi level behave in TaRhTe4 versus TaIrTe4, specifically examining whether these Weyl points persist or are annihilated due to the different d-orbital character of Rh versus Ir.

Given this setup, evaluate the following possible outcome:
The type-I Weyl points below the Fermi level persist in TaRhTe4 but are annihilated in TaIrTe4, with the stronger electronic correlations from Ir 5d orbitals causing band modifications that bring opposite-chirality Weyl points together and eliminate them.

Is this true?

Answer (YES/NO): NO